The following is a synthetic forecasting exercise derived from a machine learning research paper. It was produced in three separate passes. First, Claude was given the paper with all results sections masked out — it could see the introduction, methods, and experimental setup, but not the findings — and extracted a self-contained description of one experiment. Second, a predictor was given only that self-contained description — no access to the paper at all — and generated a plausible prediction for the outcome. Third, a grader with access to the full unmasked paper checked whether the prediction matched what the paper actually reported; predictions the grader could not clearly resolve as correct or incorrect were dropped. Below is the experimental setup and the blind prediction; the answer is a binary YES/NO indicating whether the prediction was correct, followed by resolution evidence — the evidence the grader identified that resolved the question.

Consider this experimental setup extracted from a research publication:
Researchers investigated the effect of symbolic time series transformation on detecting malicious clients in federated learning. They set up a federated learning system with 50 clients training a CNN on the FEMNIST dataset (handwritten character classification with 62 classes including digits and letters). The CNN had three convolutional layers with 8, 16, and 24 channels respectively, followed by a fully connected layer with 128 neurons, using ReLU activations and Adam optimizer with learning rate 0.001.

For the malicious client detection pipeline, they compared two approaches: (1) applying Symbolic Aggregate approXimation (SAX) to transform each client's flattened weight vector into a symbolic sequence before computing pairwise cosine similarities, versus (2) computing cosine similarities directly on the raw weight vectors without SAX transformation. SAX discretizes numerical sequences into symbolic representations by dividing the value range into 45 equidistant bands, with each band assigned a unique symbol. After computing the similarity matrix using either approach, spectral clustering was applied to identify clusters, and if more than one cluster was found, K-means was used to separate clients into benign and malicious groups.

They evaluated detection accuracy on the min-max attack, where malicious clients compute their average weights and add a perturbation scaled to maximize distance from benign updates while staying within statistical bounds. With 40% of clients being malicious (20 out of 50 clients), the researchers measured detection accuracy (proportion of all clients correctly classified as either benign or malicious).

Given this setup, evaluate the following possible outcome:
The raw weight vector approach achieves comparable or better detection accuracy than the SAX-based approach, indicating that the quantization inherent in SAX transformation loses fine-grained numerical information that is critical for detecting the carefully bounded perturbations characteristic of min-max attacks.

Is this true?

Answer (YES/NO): NO